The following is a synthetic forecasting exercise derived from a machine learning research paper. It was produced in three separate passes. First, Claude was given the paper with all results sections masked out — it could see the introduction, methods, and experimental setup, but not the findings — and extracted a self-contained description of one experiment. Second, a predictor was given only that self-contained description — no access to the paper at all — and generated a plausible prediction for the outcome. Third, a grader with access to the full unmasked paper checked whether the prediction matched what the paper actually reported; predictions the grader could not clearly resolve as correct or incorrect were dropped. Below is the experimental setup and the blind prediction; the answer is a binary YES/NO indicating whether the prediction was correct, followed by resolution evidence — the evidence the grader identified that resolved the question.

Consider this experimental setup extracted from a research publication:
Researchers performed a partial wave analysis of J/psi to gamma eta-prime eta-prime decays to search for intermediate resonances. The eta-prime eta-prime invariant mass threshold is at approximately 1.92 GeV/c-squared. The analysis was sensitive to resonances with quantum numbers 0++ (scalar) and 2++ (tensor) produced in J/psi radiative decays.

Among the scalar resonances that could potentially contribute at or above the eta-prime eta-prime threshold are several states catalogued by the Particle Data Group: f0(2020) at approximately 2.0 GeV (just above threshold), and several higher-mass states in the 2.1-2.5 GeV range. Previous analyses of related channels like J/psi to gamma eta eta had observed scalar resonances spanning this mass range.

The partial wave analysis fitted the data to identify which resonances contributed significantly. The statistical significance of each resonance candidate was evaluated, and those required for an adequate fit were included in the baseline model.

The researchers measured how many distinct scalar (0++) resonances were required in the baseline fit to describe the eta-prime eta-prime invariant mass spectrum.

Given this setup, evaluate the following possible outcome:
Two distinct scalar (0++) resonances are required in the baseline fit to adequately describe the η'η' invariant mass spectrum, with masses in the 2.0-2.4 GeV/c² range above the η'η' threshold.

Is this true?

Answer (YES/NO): NO